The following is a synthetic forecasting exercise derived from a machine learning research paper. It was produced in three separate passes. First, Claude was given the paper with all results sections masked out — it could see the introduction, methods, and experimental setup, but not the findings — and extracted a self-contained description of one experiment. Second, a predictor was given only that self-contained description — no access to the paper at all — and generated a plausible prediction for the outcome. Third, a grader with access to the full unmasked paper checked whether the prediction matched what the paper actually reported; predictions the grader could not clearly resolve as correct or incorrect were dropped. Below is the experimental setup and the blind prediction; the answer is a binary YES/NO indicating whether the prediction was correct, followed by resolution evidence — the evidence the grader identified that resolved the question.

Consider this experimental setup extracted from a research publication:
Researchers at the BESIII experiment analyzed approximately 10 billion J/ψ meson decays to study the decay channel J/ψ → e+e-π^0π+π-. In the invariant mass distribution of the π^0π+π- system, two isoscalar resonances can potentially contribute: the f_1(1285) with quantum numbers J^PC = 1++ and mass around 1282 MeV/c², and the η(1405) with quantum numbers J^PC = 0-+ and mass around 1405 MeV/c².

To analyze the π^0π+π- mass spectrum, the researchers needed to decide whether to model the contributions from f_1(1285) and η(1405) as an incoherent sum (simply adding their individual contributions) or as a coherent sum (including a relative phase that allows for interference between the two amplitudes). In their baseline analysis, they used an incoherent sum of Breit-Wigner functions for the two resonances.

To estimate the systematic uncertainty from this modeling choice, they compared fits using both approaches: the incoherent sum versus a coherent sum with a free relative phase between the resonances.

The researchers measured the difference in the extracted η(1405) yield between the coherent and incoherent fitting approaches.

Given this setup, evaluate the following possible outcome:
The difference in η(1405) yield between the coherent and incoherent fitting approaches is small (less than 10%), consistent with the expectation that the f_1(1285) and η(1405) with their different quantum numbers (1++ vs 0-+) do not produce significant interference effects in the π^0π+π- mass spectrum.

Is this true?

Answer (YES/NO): YES